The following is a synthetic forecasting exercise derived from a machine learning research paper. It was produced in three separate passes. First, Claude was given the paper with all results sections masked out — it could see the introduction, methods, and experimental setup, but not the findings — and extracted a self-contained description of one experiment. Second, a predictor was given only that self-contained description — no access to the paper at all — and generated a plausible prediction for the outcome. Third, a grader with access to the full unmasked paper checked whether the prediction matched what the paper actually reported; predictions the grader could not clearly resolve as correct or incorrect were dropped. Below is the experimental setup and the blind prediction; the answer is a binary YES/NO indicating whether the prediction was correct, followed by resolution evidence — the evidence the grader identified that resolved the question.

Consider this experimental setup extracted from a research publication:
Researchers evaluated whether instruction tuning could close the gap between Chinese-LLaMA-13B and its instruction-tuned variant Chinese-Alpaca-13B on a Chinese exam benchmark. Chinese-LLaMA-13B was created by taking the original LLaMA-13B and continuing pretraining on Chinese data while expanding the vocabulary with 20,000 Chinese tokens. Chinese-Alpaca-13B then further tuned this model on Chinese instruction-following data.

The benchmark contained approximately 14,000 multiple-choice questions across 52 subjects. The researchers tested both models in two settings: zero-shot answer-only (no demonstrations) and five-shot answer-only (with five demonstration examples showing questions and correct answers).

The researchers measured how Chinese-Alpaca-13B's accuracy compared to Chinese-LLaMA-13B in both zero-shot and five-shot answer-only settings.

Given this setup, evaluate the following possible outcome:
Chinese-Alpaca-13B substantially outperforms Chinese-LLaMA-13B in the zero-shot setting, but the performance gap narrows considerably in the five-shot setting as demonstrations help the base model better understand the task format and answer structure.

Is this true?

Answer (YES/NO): NO